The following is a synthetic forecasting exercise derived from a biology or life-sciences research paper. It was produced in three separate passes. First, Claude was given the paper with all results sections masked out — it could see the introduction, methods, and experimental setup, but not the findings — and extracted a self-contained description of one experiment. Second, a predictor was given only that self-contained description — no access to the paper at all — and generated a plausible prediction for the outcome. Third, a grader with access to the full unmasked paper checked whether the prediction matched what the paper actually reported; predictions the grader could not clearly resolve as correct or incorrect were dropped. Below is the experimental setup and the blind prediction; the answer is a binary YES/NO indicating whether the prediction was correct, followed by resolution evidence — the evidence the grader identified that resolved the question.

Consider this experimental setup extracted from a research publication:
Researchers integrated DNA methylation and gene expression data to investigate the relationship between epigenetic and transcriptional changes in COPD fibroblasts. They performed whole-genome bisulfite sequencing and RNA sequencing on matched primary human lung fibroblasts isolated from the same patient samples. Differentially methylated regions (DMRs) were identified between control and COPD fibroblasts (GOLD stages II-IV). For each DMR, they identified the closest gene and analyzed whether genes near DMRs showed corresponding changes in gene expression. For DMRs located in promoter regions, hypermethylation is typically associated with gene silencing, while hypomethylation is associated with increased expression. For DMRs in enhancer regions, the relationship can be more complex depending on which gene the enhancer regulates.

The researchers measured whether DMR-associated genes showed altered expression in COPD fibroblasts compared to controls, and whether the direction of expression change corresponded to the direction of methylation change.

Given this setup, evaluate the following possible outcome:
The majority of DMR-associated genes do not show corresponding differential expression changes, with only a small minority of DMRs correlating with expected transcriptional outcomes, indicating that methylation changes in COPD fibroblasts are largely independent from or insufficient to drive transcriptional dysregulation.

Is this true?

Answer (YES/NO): NO